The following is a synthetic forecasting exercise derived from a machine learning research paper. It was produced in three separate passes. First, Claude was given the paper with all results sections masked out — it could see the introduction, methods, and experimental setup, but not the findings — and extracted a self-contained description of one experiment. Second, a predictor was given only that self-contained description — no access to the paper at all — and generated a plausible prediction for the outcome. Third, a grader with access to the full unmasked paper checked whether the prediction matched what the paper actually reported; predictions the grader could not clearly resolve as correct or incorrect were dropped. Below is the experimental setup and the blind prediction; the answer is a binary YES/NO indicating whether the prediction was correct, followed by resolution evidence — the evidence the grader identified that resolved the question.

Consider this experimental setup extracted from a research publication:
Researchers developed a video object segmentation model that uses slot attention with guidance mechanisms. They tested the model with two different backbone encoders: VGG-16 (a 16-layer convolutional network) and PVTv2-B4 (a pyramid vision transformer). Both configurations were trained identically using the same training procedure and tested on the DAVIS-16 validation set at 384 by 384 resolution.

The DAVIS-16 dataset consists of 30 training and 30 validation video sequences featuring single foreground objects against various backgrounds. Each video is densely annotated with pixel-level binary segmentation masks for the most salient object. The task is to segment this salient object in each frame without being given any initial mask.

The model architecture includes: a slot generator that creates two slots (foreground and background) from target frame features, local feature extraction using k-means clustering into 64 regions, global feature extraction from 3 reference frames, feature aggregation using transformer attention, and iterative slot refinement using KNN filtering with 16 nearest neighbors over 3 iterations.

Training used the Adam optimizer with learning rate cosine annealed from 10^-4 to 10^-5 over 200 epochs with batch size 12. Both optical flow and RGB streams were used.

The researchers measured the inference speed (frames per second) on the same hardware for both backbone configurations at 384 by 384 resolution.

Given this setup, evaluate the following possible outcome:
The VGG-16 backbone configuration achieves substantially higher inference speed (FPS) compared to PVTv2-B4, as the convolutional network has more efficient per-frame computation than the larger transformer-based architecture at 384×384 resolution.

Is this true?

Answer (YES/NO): YES